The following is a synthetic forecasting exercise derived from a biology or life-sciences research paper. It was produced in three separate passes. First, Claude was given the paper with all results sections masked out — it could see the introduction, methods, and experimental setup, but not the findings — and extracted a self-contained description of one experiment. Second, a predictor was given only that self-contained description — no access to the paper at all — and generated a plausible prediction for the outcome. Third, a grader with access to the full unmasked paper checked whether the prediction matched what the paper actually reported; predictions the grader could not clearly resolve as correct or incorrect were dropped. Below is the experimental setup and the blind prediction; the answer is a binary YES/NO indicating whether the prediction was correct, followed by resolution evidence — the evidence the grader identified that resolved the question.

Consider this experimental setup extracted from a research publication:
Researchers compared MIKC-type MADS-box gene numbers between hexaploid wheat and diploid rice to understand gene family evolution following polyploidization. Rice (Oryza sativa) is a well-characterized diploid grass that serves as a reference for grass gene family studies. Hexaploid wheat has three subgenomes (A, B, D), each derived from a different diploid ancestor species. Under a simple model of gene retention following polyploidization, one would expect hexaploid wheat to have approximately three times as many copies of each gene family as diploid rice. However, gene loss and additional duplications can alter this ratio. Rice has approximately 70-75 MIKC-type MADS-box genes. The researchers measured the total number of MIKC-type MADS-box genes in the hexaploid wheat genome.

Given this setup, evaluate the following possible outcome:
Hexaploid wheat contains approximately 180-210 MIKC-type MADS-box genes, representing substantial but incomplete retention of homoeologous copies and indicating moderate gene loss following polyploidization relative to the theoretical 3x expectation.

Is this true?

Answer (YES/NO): NO